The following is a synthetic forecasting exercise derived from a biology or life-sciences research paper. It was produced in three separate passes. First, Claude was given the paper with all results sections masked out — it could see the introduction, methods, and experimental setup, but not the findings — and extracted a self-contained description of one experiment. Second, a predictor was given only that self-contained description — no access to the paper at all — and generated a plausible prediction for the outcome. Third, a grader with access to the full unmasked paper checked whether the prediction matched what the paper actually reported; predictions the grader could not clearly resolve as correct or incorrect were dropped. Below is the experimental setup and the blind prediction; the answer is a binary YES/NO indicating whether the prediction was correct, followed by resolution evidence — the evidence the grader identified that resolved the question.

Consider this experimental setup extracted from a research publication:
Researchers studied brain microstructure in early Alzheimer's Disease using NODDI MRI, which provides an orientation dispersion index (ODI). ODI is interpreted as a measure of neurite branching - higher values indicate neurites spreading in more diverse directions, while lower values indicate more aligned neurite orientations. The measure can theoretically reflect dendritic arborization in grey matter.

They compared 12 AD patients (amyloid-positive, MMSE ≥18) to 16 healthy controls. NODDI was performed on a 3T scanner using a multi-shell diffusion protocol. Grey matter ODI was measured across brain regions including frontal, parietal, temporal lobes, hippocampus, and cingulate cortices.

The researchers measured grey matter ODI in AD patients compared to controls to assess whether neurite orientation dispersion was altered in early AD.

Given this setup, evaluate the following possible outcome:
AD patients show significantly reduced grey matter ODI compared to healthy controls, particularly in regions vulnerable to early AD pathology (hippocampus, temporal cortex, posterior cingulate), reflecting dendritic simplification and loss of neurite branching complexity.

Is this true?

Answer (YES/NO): NO